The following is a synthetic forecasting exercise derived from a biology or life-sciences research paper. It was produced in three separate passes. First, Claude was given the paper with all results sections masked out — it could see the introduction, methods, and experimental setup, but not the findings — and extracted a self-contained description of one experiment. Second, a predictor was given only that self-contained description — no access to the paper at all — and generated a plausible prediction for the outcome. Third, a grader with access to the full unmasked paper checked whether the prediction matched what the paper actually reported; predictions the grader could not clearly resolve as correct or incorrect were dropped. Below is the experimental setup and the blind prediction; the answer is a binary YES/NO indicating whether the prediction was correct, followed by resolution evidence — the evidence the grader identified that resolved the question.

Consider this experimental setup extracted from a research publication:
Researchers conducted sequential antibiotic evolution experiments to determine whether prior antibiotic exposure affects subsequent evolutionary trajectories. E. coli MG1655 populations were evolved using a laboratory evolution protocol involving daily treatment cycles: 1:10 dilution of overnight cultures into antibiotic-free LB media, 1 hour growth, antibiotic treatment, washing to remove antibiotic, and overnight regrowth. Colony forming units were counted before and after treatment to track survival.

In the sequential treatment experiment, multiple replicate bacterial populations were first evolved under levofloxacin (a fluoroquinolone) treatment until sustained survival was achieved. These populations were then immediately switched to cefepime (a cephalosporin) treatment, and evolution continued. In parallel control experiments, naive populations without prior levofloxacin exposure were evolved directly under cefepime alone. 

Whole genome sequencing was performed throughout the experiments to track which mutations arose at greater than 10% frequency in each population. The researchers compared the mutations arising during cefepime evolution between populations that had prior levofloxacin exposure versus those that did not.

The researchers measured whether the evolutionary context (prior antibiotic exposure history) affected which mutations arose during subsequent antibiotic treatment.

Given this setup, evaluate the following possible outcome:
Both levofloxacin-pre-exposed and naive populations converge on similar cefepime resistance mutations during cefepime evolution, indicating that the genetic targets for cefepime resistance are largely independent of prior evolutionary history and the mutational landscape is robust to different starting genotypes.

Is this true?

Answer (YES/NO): NO